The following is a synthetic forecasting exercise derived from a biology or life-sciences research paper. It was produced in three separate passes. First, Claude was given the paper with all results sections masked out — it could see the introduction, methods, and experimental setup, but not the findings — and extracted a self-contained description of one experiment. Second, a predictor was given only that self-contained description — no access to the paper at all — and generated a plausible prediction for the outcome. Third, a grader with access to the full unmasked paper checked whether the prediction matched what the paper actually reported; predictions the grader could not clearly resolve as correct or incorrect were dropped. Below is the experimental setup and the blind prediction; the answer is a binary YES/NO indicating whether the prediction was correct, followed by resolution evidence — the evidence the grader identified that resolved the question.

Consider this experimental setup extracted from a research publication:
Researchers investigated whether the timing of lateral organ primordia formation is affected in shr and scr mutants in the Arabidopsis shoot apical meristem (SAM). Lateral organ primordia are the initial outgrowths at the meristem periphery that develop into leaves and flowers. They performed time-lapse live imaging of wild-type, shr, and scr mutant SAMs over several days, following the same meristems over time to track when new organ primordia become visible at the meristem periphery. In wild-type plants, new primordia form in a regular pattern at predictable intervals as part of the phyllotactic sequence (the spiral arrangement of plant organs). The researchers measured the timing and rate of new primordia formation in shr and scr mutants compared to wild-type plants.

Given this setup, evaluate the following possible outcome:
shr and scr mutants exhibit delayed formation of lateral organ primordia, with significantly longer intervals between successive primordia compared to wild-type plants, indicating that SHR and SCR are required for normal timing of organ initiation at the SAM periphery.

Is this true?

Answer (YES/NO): YES